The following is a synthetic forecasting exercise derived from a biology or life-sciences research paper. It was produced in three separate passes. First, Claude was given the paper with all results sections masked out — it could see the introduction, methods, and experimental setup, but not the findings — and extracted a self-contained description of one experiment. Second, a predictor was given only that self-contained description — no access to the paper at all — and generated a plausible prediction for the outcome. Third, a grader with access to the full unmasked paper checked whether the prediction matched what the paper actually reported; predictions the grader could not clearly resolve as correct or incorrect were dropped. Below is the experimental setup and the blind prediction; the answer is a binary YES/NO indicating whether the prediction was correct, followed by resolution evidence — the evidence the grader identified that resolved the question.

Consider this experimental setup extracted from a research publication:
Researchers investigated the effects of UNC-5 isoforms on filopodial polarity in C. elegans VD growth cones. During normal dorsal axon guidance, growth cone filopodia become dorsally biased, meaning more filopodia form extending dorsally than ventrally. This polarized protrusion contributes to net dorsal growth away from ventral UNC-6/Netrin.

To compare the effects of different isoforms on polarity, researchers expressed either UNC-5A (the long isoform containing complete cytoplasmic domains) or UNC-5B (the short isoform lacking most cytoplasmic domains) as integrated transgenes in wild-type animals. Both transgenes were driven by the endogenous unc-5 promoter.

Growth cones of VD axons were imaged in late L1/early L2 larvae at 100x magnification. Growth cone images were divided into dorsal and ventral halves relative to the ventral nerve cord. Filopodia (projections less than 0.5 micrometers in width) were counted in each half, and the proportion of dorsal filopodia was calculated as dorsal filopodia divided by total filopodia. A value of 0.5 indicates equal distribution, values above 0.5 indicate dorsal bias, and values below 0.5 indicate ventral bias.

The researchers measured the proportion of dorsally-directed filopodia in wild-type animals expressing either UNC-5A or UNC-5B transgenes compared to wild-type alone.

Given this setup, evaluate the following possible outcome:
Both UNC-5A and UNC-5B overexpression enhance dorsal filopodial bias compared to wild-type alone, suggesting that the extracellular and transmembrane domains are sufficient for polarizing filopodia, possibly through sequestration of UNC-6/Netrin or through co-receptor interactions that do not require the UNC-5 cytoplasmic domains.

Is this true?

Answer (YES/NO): NO